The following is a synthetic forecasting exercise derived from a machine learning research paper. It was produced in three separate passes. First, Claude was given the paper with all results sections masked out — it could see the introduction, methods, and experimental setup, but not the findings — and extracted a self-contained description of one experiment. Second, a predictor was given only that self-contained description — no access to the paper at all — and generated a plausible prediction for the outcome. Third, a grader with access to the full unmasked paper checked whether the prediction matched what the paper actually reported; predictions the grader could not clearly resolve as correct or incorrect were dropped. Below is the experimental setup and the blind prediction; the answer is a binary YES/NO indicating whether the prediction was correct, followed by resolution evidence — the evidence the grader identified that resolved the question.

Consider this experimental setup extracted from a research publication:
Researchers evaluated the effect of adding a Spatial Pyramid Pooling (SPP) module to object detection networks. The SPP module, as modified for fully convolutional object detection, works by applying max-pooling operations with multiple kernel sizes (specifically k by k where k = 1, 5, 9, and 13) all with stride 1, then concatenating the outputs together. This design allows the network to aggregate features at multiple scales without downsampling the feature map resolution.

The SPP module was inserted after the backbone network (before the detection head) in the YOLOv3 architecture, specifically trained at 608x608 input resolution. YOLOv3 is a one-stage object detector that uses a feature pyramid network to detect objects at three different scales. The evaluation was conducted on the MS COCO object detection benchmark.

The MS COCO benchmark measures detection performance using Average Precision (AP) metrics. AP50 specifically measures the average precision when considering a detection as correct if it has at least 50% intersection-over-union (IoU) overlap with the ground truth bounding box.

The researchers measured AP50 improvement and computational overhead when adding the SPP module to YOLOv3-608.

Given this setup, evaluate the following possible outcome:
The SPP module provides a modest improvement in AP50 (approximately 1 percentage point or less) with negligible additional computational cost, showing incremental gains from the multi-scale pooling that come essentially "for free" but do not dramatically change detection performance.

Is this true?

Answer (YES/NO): NO